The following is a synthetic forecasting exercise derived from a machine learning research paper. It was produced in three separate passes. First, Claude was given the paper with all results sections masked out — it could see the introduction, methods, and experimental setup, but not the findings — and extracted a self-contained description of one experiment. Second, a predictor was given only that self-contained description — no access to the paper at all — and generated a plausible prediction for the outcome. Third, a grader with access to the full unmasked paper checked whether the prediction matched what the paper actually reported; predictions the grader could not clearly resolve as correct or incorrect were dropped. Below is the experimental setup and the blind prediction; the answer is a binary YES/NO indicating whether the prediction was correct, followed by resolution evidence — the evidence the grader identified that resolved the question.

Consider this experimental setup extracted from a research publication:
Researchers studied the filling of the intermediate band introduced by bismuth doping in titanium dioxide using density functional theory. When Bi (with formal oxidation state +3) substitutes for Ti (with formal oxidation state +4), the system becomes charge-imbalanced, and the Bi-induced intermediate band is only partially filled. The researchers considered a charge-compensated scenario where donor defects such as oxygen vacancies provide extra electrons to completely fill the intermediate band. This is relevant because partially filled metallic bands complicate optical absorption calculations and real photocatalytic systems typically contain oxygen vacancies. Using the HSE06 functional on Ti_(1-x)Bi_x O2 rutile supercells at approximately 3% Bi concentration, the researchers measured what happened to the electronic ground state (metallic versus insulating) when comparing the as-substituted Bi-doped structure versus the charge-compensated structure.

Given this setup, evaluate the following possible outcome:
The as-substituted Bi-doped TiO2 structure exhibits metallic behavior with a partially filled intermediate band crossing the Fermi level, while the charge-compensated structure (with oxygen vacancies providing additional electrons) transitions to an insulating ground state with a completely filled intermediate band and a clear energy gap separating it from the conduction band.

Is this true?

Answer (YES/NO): YES